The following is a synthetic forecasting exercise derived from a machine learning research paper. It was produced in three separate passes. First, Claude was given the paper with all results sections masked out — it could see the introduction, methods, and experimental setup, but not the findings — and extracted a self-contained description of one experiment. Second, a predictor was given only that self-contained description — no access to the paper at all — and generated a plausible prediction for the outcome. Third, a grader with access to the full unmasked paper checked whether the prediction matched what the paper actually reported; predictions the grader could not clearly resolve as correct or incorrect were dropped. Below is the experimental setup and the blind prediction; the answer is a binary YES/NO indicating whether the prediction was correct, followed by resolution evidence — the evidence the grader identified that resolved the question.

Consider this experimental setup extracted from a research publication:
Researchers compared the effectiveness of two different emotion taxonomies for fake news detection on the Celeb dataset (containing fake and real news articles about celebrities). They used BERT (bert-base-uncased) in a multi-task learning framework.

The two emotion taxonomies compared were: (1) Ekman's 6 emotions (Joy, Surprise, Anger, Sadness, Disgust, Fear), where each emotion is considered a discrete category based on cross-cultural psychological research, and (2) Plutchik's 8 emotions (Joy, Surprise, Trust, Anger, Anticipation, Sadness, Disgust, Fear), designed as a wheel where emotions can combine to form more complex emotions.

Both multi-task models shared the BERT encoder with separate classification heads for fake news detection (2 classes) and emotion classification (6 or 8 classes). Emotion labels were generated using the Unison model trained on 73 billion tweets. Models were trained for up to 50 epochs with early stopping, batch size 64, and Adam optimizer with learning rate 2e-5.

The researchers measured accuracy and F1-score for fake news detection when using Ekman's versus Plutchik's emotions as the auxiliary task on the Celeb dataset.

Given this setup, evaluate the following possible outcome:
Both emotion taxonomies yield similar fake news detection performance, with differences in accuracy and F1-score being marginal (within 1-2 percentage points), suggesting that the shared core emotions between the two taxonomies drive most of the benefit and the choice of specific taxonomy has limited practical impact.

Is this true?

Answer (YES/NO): NO